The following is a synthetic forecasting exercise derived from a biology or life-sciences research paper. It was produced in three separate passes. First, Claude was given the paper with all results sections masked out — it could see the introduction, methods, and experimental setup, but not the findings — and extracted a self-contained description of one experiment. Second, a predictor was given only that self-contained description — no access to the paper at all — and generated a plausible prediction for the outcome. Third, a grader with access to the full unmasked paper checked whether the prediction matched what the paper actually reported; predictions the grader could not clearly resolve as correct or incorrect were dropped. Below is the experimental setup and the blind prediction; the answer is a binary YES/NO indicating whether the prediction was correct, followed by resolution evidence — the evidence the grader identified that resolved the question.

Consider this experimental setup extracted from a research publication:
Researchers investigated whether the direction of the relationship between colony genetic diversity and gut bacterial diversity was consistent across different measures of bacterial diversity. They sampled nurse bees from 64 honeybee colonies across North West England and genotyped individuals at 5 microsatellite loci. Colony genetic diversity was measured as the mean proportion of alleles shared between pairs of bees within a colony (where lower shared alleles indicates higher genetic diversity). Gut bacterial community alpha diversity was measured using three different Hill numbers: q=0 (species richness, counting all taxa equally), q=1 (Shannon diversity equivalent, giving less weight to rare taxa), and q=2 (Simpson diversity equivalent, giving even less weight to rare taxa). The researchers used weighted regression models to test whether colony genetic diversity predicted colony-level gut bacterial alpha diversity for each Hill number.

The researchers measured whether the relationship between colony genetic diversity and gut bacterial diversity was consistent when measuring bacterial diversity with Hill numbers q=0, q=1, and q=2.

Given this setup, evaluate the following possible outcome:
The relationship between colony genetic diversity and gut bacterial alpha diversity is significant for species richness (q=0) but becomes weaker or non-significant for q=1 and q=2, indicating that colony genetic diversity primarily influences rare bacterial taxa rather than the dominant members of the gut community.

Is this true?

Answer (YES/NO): NO